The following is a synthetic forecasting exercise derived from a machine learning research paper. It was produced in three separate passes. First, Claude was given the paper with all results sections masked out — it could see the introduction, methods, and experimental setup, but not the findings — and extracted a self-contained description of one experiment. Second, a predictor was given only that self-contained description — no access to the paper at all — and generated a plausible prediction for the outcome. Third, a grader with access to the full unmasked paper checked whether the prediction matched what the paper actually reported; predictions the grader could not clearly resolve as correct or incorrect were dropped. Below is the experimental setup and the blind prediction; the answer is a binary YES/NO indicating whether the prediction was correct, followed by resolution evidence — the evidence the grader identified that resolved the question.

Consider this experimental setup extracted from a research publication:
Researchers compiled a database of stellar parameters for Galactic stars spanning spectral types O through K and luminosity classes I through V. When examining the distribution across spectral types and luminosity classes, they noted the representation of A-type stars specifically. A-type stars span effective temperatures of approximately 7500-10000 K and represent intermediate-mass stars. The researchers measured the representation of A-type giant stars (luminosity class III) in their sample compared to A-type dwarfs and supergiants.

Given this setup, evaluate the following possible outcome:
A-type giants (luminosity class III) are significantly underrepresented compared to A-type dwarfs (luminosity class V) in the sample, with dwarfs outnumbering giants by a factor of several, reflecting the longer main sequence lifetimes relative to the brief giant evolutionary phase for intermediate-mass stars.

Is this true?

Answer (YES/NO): YES